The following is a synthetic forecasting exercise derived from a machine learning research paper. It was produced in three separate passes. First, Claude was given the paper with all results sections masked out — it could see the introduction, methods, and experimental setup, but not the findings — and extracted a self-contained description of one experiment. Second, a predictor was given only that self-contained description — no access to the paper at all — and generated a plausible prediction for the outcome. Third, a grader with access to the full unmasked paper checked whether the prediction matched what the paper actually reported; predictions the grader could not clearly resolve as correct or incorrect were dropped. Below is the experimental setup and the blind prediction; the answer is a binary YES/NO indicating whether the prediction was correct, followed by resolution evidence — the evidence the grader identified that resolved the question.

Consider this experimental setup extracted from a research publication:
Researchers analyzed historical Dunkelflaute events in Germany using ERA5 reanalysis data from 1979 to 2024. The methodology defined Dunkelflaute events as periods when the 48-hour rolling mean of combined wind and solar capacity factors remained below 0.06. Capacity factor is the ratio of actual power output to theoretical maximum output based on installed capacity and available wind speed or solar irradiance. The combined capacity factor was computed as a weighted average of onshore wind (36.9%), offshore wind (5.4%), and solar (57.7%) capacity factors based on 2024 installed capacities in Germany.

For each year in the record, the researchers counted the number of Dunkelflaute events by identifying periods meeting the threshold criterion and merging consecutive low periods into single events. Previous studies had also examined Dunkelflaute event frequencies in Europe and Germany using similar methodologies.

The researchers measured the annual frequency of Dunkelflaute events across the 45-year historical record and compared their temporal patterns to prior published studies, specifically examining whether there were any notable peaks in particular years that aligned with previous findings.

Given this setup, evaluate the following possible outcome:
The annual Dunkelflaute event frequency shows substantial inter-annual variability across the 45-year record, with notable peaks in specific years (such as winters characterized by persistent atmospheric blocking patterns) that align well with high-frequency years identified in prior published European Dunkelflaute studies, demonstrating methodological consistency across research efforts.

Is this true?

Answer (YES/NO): YES